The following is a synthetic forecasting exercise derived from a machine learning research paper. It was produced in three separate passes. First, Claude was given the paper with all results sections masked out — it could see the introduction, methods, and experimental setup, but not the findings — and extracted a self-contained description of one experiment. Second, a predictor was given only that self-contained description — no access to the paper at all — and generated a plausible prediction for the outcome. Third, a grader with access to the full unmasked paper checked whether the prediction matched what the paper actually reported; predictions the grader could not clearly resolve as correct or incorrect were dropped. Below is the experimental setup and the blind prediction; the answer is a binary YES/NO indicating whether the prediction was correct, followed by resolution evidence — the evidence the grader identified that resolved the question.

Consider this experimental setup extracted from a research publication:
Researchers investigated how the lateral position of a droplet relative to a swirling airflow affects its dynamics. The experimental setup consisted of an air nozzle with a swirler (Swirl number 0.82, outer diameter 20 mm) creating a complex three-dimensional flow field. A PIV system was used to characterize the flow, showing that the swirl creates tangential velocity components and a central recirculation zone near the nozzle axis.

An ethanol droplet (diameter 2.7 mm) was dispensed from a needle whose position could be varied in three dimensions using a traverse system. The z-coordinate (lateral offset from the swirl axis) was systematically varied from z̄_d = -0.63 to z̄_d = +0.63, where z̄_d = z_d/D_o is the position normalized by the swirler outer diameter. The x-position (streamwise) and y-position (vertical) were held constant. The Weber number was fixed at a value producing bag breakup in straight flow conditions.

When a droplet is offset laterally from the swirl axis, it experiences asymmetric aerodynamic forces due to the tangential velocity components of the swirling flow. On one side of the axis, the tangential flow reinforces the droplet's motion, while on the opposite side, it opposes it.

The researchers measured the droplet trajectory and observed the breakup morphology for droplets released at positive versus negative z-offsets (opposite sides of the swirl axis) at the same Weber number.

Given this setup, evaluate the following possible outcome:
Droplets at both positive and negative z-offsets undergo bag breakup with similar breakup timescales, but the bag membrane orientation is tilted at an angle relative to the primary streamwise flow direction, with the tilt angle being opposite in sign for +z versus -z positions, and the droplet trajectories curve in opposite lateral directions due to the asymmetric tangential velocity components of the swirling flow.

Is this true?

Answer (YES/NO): NO